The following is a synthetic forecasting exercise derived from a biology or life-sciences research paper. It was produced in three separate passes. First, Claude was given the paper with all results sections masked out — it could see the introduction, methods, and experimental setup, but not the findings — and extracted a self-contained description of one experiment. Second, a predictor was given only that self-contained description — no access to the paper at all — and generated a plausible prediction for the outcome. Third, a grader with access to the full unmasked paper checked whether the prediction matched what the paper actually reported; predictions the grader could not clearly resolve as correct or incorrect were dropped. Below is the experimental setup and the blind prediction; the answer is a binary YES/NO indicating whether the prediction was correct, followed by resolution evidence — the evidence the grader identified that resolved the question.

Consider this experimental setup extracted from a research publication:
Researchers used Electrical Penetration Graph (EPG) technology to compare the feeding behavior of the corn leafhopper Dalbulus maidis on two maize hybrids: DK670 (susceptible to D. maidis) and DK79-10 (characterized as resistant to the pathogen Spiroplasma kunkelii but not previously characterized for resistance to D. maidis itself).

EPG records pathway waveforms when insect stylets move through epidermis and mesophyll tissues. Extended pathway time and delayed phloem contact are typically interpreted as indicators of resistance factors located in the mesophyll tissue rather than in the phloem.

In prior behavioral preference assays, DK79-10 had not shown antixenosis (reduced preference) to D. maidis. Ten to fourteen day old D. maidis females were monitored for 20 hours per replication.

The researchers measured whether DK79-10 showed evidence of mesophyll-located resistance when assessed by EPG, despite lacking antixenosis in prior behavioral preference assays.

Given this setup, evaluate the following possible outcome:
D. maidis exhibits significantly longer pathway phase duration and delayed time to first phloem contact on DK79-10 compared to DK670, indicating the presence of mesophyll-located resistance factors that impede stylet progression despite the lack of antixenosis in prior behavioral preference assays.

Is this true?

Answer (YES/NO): YES